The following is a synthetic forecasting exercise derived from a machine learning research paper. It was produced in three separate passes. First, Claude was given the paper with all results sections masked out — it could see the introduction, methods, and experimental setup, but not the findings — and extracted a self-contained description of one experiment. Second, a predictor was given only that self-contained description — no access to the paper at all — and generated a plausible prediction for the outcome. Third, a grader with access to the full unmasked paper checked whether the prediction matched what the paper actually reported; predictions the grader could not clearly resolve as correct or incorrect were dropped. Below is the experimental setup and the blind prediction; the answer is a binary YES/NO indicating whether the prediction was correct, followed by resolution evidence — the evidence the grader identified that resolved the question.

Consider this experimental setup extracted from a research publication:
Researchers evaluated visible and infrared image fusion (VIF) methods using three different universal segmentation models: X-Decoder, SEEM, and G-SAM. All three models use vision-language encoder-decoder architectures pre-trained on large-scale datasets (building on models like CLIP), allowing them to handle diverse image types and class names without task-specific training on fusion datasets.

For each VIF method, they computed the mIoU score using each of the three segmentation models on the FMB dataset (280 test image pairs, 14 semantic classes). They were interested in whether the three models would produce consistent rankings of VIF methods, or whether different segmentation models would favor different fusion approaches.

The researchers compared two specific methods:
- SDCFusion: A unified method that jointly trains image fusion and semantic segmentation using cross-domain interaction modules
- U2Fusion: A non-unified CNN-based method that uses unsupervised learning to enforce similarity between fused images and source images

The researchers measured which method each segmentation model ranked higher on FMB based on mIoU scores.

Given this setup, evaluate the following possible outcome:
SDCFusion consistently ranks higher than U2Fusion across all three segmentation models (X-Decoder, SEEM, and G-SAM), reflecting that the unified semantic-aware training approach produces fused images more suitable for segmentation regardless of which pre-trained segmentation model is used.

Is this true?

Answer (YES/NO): NO